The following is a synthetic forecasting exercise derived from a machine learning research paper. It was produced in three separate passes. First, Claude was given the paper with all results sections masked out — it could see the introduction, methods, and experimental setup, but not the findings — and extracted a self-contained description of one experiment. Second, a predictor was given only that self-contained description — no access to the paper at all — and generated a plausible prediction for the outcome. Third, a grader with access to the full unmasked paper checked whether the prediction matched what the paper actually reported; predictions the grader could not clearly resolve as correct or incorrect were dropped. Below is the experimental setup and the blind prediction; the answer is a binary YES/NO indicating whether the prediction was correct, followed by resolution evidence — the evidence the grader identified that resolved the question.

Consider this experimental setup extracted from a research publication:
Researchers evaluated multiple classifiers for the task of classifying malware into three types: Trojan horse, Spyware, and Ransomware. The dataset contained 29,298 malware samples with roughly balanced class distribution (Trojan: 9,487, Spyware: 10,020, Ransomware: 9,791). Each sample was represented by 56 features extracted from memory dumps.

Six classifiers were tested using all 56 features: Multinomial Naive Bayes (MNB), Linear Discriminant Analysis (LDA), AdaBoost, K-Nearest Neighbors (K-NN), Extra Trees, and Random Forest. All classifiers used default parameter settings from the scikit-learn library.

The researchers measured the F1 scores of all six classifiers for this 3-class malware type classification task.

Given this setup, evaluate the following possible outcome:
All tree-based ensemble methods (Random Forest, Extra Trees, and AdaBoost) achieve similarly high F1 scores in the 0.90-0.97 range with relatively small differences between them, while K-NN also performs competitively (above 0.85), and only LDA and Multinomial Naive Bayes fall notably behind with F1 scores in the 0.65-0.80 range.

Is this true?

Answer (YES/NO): NO